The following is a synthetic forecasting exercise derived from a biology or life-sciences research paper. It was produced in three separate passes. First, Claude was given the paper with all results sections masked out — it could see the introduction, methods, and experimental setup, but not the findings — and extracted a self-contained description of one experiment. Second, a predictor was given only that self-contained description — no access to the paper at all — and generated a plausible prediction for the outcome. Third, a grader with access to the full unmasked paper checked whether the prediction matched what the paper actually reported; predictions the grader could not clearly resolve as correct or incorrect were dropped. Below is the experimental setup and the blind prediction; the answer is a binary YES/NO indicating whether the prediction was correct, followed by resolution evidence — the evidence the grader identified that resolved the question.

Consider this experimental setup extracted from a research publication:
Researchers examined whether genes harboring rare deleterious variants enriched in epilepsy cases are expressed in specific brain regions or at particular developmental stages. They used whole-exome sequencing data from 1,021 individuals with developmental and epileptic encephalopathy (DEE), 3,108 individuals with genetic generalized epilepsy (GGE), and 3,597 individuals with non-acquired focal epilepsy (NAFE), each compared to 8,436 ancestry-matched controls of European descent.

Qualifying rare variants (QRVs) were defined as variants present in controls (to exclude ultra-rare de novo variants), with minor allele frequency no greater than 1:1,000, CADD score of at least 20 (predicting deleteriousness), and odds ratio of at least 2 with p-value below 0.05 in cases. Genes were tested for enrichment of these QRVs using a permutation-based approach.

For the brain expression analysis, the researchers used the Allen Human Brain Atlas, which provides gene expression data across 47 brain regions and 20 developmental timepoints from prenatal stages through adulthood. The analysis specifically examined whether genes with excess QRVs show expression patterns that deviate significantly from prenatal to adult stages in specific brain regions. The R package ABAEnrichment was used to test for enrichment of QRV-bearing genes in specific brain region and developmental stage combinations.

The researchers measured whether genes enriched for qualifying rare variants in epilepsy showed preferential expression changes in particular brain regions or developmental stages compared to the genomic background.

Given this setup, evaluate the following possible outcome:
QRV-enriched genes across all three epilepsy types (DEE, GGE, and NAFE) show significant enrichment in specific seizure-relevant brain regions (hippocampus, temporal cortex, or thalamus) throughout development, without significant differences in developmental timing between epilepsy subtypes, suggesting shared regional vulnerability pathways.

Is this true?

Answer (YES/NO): NO